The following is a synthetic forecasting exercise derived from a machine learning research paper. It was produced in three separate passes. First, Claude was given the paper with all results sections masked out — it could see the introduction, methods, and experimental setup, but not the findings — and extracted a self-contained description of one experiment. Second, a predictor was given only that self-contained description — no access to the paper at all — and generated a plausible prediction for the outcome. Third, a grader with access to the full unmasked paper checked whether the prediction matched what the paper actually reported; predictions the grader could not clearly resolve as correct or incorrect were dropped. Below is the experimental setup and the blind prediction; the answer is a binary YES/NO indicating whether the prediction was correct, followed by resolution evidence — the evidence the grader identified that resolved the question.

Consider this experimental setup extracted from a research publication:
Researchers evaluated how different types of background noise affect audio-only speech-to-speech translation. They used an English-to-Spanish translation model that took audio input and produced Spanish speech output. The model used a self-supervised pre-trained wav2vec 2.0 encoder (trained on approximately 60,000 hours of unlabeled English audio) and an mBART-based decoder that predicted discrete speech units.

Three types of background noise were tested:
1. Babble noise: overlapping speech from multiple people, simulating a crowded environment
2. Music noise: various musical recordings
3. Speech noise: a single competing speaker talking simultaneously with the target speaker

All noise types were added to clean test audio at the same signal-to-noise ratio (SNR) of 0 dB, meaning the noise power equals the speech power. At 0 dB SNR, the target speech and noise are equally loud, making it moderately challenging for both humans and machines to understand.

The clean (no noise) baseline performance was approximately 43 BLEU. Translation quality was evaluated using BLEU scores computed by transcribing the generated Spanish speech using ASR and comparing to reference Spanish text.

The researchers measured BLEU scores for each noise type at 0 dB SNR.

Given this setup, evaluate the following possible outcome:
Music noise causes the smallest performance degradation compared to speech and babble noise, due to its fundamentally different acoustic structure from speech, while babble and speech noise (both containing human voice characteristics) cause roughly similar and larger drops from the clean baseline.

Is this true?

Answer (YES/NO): YES